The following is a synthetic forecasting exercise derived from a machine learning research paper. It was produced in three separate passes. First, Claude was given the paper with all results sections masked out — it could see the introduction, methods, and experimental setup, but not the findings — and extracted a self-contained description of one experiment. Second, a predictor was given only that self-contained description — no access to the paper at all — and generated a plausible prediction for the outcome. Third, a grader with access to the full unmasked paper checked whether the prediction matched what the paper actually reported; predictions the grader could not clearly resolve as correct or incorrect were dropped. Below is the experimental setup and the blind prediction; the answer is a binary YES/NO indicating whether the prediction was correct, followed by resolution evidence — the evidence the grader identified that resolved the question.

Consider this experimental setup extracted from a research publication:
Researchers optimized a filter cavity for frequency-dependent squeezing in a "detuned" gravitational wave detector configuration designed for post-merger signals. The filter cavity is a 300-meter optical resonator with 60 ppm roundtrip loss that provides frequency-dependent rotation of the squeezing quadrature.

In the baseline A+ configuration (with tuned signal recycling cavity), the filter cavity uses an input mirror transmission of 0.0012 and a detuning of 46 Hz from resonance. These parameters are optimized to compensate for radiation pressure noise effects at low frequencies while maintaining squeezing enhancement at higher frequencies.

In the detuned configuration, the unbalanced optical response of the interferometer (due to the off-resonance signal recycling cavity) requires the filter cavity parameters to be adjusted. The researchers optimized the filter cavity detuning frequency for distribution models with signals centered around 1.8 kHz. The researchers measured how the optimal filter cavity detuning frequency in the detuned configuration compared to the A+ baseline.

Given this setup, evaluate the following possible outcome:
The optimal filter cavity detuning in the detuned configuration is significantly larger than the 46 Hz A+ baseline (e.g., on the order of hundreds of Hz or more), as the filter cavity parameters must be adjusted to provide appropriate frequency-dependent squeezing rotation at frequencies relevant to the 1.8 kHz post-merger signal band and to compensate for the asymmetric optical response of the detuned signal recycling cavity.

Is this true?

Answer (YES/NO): YES